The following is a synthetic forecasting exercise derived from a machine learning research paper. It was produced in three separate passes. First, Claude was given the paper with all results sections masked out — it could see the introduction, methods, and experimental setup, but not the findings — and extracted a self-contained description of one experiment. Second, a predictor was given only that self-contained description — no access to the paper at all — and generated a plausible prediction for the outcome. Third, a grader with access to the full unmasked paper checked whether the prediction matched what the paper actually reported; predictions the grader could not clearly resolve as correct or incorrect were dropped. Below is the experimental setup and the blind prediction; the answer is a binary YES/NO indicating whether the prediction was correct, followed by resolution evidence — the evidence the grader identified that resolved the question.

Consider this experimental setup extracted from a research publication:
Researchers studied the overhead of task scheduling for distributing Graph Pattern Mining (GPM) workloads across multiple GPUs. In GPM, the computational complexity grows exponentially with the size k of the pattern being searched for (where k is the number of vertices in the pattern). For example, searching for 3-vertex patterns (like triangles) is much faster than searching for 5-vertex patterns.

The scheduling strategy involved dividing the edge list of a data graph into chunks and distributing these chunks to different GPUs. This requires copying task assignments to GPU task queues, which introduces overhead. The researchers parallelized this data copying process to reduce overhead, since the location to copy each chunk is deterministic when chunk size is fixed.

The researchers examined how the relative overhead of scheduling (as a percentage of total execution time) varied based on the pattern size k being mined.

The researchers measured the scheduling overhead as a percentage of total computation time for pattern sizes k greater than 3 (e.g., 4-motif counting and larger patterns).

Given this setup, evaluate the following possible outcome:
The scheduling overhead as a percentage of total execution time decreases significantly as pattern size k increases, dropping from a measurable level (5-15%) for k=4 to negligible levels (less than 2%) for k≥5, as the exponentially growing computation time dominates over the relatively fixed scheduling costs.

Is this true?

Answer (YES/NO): NO